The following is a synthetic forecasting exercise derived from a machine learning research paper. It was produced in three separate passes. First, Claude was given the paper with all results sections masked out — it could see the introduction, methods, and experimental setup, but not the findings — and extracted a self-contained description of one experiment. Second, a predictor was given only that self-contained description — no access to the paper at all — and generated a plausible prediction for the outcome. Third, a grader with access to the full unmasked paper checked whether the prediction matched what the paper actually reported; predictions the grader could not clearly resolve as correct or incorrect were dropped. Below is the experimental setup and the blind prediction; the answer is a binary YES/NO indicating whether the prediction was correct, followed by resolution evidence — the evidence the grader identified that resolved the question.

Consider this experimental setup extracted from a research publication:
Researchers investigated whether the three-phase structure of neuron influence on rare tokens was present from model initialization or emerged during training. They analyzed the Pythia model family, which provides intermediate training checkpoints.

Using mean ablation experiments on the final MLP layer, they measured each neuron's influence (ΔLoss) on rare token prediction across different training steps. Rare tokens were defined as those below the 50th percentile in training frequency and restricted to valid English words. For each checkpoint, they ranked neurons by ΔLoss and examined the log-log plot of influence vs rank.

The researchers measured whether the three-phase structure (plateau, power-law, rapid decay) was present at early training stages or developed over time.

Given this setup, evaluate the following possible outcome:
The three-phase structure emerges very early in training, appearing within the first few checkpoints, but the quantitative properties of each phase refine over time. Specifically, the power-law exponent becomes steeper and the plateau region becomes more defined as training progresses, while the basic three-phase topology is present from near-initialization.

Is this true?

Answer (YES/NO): NO